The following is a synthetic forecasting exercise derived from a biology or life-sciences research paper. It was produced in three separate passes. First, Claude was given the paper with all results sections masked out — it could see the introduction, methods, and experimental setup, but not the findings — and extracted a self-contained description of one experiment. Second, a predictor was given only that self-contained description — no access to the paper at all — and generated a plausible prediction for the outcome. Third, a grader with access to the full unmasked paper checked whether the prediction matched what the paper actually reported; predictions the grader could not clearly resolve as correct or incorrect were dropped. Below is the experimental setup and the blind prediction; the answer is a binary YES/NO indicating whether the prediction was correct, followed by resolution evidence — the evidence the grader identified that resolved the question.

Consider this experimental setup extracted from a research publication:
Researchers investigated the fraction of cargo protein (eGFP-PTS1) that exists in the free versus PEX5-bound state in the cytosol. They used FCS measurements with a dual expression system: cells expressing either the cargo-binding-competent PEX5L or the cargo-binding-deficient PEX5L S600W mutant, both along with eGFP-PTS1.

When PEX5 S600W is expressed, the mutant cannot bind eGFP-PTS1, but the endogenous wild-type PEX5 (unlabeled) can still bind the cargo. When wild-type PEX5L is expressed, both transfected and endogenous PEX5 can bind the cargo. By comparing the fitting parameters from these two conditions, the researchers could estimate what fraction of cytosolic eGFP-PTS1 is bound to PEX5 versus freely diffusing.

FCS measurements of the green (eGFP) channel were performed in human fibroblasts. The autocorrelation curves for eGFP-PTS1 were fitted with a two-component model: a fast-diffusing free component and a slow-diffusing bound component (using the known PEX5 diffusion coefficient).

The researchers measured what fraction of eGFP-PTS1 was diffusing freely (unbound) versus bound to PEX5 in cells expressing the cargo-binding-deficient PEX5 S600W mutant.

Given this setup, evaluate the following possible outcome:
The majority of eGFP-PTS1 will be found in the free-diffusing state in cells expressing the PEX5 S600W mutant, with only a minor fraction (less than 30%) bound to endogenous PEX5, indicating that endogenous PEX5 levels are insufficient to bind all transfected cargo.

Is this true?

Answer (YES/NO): YES